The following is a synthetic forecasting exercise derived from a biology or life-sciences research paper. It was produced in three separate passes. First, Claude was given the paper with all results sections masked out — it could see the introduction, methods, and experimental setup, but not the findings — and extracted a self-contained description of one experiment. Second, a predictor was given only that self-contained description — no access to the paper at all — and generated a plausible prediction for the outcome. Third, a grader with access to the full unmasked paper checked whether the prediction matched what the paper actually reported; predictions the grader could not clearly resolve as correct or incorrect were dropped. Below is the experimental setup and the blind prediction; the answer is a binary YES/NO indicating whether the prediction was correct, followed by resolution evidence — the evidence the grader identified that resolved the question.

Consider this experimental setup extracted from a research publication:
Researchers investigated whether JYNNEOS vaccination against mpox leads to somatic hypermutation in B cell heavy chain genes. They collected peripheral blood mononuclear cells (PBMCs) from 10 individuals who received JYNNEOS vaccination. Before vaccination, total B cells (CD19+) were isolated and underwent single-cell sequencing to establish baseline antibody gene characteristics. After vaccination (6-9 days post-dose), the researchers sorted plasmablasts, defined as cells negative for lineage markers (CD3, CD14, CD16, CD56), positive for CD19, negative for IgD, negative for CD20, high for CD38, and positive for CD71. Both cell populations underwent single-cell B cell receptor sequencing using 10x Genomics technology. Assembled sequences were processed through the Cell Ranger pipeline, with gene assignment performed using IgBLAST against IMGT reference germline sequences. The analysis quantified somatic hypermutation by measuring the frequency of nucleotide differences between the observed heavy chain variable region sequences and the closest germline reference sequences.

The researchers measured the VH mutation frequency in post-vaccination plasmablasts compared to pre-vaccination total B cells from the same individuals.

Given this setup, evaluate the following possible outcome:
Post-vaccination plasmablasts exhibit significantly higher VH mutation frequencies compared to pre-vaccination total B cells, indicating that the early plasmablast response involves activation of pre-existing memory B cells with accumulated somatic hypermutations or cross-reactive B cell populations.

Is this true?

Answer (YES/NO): NO